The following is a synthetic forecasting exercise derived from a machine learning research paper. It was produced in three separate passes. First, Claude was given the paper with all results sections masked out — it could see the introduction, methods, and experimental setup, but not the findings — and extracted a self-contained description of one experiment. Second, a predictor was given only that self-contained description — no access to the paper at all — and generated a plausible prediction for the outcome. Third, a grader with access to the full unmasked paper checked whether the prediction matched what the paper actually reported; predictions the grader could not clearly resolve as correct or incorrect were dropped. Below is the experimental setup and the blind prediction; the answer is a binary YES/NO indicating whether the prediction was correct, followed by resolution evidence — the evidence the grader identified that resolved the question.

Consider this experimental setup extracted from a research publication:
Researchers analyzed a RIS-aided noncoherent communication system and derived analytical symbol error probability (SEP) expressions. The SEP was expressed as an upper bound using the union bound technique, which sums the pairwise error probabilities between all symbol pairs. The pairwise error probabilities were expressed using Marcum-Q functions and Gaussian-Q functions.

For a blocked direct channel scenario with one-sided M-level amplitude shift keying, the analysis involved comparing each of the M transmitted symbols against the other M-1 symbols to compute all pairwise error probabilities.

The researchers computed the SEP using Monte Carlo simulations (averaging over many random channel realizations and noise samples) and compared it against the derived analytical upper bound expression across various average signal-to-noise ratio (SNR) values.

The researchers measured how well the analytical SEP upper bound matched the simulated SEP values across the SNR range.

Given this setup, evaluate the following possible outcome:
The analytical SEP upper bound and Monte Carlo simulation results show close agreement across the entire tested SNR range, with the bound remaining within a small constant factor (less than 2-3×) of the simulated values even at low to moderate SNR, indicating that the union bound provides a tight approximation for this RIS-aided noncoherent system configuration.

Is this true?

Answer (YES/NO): NO